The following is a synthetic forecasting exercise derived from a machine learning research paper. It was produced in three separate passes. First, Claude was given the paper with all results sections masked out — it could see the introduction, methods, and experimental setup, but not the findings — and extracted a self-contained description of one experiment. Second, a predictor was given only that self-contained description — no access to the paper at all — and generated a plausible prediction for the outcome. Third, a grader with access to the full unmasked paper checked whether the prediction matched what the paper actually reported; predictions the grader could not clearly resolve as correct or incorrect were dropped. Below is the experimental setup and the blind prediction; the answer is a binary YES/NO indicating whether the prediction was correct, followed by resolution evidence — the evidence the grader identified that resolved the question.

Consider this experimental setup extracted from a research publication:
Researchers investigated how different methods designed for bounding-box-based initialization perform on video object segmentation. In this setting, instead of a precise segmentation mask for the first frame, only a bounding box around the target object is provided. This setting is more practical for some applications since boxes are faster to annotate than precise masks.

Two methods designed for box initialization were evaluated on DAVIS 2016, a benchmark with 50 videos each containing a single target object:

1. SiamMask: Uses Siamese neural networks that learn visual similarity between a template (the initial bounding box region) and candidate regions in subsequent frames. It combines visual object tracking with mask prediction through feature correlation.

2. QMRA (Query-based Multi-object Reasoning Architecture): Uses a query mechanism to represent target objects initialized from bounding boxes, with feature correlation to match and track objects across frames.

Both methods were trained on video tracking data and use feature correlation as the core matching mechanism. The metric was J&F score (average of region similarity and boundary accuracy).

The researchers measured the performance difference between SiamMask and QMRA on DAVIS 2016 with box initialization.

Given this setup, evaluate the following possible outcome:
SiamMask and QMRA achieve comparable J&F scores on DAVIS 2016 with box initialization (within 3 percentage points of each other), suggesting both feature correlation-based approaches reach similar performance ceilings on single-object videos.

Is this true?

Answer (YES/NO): NO